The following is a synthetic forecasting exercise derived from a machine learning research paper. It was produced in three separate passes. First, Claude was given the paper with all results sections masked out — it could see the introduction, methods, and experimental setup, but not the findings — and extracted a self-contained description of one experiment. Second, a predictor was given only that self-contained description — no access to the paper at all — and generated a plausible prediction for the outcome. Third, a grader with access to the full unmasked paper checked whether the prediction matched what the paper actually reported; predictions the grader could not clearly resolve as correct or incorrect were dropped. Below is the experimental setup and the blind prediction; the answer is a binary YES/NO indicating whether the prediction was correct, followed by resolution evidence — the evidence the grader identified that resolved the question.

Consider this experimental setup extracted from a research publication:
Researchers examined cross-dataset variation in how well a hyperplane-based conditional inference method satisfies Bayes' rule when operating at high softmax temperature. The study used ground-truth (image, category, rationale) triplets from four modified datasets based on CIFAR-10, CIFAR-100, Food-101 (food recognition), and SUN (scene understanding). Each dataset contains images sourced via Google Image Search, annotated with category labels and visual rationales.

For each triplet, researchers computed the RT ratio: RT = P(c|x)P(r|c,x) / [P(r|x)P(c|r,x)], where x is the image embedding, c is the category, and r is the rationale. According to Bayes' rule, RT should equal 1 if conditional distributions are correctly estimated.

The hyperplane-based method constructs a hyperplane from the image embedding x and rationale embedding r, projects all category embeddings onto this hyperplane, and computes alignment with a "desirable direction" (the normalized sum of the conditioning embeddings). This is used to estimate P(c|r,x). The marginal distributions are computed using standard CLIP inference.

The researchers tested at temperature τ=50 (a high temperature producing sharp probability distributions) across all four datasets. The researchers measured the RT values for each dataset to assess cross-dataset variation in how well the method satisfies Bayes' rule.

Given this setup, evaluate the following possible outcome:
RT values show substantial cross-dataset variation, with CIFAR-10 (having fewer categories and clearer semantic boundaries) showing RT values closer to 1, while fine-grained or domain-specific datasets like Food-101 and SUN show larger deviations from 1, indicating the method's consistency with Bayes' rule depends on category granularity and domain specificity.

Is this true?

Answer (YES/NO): YES